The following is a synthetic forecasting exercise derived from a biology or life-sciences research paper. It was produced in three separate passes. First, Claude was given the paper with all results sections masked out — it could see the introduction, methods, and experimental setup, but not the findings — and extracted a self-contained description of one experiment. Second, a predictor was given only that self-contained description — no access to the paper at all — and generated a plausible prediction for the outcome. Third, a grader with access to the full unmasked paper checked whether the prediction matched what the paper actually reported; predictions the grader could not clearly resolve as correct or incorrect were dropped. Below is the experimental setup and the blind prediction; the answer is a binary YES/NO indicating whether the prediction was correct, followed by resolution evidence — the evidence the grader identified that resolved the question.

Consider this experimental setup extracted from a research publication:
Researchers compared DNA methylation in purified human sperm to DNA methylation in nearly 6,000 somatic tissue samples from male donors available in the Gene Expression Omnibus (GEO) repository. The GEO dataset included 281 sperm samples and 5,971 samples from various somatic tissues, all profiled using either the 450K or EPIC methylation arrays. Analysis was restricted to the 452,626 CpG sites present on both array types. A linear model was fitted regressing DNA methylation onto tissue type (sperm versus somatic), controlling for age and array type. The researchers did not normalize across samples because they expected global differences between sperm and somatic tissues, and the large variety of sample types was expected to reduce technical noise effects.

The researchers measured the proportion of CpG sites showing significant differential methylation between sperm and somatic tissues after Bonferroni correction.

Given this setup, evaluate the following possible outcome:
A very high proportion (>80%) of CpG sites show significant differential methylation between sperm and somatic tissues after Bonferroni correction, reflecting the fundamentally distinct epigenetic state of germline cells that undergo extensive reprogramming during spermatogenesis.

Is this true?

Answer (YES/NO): NO